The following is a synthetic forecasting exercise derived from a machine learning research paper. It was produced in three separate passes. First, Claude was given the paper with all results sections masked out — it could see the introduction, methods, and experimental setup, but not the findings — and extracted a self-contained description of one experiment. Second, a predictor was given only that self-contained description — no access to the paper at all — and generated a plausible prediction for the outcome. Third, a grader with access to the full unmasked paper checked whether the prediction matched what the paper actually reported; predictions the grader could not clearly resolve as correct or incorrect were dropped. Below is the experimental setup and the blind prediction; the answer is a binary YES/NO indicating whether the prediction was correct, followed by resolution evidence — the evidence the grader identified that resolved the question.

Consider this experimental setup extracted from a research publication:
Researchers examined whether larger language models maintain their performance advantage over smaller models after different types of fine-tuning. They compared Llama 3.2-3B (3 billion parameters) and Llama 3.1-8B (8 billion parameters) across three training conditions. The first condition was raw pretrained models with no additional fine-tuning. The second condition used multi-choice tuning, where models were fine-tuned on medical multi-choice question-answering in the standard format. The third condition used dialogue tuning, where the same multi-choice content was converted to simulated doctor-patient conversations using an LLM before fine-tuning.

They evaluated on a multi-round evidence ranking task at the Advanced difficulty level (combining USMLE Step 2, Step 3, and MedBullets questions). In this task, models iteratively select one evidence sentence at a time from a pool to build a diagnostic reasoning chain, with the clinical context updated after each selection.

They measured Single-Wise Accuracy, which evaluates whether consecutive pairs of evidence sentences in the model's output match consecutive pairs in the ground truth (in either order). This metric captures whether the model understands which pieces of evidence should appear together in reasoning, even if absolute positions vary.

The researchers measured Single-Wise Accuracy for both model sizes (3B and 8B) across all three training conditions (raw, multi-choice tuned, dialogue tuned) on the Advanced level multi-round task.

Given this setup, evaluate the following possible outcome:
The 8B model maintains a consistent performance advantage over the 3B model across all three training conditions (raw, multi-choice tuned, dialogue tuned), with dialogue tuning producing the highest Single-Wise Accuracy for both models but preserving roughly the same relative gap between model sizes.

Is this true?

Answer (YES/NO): NO